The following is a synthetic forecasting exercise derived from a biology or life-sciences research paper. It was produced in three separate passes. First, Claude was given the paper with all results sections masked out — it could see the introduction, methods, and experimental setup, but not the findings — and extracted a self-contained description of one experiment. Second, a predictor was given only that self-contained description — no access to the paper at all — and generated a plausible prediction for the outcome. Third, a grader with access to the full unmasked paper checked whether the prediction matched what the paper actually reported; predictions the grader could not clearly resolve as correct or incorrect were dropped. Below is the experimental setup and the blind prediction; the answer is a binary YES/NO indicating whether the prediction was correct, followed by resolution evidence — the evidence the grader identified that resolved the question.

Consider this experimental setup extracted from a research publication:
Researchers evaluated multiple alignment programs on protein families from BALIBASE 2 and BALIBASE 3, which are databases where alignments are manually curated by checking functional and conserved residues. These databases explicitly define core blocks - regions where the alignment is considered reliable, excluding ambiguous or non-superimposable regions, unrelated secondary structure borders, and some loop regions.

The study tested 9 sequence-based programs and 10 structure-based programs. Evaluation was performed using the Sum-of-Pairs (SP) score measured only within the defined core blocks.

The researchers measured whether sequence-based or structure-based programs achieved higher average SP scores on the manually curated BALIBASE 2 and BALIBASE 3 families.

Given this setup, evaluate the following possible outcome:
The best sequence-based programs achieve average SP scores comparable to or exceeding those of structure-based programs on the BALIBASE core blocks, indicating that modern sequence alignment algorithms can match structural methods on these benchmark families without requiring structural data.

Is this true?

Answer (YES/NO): NO